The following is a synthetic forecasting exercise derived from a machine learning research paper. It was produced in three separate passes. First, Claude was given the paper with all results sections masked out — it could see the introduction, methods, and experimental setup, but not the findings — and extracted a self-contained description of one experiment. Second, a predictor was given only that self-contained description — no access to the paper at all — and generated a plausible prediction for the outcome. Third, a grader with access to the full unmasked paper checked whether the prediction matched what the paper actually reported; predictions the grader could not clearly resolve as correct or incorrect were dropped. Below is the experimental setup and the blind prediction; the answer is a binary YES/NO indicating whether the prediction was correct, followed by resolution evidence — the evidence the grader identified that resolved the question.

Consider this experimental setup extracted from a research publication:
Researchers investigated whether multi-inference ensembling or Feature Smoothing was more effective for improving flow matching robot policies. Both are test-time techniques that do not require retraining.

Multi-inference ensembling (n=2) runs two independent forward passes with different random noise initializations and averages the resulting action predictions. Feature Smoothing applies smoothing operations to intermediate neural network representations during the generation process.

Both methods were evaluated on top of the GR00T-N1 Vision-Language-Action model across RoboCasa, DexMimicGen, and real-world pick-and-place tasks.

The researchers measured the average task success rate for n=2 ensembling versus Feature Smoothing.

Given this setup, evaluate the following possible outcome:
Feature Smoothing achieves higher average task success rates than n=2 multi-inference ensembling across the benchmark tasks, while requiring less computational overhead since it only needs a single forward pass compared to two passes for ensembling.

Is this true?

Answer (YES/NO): YES